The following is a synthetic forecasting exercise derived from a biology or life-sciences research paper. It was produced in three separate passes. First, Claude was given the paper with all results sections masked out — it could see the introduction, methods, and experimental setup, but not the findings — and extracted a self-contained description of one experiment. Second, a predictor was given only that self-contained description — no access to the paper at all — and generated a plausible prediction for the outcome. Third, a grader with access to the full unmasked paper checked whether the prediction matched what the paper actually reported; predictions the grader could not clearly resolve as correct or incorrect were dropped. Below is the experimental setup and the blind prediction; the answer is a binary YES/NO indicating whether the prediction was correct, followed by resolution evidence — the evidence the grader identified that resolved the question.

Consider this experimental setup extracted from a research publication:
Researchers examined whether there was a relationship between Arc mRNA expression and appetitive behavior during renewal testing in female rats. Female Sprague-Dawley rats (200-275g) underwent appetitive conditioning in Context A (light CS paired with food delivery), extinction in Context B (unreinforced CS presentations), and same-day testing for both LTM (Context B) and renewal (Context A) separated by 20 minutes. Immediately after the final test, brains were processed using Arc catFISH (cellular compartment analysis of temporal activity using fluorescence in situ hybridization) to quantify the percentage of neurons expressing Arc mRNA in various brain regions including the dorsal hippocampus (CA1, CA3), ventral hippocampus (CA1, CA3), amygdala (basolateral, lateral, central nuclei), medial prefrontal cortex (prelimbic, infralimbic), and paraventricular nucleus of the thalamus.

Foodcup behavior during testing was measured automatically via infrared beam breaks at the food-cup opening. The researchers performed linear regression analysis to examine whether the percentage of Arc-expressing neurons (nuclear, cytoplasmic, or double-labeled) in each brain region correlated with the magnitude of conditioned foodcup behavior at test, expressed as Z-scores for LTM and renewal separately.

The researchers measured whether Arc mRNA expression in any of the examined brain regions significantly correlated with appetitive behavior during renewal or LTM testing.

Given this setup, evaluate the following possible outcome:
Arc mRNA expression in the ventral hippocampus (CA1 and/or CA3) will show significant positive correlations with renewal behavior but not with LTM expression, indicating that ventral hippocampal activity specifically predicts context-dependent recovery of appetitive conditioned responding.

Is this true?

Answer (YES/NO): NO